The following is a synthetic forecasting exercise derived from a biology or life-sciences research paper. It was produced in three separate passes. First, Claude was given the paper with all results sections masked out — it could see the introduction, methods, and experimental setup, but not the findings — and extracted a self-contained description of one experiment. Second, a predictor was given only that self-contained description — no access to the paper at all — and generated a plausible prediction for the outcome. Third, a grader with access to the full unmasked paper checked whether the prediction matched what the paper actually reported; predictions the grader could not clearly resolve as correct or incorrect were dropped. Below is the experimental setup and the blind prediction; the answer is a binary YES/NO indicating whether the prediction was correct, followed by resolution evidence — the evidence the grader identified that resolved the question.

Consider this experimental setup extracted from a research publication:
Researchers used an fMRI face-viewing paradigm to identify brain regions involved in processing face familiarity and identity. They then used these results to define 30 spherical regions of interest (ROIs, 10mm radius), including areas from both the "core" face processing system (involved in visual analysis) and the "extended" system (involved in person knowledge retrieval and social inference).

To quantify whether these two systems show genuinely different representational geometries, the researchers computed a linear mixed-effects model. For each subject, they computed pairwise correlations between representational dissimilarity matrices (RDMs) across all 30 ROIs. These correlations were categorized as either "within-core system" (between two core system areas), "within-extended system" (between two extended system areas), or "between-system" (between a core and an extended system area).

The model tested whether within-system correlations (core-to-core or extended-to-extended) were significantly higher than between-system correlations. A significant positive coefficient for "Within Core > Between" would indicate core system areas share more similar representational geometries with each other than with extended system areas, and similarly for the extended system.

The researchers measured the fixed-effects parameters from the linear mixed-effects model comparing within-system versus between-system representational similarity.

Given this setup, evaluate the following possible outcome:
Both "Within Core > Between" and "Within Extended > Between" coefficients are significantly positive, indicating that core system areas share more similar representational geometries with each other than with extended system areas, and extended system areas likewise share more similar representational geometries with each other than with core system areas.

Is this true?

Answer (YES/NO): NO